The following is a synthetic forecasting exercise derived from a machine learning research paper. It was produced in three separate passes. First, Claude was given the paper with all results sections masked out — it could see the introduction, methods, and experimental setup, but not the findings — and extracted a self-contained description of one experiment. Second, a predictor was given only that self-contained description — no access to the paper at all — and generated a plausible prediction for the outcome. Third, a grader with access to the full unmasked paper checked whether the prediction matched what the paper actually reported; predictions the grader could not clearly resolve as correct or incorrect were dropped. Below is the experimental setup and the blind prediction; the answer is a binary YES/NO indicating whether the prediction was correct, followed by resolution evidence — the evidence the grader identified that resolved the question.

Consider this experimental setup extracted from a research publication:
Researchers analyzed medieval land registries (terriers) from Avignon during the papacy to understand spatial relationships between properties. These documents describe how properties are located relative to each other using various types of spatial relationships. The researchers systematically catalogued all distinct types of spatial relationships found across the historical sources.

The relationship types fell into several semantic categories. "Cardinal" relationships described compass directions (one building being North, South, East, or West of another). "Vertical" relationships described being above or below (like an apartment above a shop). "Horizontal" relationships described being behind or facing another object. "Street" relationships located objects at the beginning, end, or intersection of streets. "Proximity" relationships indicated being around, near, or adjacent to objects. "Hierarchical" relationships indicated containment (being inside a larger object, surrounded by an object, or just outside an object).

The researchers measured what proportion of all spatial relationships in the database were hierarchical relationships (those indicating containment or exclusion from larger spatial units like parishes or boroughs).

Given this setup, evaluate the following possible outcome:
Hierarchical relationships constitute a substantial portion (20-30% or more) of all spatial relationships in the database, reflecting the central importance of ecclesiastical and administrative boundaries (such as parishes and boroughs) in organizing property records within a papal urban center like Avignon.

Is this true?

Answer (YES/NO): YES